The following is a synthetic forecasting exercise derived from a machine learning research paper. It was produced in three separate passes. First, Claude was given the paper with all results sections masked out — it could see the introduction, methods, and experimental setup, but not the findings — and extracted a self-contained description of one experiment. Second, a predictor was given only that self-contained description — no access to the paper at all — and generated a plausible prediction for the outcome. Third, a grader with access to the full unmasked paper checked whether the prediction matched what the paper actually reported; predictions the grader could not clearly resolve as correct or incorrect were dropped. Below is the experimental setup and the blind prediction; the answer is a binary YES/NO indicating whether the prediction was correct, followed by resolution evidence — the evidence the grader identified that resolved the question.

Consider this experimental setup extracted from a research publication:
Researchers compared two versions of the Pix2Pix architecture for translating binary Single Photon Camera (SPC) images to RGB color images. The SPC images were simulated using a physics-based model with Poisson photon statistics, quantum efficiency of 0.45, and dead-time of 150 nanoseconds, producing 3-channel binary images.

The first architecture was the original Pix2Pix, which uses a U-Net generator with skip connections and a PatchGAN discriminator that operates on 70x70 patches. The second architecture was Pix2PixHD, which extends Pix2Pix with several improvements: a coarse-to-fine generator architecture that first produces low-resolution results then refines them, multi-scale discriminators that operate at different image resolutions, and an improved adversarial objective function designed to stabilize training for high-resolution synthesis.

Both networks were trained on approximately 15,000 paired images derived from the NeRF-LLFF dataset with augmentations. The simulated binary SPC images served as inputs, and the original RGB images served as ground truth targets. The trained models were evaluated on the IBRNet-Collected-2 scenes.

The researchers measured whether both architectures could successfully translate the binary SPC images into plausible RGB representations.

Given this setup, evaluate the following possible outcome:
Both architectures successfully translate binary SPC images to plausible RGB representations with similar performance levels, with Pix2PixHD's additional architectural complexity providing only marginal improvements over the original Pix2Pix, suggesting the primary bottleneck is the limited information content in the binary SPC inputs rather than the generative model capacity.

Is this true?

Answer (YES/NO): NO